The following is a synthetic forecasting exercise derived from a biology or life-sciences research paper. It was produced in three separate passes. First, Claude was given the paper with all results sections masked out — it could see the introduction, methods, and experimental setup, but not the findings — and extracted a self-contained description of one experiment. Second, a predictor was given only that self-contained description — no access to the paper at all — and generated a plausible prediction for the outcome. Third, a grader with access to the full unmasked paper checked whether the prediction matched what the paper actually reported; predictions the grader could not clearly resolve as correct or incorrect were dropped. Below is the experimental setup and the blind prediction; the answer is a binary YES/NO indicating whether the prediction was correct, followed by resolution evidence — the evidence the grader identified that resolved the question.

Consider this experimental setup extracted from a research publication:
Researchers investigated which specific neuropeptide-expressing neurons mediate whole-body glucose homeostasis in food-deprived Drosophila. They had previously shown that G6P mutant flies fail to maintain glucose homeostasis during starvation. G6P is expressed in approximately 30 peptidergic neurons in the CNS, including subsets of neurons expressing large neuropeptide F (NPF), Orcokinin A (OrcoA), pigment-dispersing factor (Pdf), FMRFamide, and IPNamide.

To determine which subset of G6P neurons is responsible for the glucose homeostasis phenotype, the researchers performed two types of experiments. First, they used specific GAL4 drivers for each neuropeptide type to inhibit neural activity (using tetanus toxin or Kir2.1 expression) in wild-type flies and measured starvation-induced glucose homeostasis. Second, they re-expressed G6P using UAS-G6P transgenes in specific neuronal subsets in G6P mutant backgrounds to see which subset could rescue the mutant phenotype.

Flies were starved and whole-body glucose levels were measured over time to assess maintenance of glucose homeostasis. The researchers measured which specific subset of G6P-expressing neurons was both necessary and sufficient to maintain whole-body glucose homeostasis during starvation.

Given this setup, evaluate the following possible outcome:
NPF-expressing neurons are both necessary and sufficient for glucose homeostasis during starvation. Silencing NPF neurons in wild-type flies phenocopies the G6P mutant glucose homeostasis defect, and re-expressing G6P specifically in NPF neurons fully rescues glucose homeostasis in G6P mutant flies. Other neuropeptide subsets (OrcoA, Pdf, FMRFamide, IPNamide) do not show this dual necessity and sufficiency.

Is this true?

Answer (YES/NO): NO